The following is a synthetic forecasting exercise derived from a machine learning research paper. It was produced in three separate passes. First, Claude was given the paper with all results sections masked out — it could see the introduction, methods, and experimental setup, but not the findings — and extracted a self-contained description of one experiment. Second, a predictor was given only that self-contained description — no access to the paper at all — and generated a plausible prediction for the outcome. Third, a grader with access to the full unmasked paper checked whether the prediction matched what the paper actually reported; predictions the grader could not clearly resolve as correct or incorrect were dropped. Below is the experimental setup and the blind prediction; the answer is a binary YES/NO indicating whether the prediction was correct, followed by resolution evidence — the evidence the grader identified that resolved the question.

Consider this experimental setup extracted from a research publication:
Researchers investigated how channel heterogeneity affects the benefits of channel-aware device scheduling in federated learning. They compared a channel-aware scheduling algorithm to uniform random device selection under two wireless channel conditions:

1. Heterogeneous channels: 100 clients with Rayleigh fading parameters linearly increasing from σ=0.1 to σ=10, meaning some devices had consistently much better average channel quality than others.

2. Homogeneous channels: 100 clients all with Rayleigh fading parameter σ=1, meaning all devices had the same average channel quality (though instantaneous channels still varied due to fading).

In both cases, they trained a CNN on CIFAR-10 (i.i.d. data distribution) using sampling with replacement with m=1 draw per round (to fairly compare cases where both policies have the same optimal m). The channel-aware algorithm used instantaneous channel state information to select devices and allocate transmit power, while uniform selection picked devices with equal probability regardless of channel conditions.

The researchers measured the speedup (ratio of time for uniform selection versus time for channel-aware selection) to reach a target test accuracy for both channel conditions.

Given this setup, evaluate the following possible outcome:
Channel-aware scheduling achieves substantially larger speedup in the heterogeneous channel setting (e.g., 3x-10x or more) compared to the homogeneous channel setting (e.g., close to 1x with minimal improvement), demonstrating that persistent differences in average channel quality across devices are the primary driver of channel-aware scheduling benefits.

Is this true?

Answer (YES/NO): NO